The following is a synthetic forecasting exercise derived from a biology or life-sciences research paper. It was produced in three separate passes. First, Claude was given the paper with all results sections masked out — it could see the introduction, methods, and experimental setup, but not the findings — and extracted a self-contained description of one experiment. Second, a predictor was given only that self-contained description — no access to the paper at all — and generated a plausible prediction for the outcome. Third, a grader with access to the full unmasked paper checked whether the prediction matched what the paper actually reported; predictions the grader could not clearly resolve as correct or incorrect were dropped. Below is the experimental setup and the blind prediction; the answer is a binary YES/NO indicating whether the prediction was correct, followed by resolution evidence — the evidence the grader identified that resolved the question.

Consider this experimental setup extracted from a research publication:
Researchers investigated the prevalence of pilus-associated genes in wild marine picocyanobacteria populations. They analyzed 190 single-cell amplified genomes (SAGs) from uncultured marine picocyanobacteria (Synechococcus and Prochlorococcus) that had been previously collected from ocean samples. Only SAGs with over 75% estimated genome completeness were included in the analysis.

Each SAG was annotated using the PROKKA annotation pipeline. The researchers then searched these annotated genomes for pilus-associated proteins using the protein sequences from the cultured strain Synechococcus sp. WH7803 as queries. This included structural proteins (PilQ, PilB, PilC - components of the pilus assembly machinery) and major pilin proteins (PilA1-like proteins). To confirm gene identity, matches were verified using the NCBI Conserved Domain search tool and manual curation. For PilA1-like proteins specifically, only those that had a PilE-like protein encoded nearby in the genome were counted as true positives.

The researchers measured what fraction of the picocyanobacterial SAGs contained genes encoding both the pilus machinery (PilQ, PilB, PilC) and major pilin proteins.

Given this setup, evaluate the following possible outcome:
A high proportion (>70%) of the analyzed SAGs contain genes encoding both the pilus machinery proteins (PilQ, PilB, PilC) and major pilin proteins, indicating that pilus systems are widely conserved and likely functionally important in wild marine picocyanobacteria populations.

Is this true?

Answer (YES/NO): NO